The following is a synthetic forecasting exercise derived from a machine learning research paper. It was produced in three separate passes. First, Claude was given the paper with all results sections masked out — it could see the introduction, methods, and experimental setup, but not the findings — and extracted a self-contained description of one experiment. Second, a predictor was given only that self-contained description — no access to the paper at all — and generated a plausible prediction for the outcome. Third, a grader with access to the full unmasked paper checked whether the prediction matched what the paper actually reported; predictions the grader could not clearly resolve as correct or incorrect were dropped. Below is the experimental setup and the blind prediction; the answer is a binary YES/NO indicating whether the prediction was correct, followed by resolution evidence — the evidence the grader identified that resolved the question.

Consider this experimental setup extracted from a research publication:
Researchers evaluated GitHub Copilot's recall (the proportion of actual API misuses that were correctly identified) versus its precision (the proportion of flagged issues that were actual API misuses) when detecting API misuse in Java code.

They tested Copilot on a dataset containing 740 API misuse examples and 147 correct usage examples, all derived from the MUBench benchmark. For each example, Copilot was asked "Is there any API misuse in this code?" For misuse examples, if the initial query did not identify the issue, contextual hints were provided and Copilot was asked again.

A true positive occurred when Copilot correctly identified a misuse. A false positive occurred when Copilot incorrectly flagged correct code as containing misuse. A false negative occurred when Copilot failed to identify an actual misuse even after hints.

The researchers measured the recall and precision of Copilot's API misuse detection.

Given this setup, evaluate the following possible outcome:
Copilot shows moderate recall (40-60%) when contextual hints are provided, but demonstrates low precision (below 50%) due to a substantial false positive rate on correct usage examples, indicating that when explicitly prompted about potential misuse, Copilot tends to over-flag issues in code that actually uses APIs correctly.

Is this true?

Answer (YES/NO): NO